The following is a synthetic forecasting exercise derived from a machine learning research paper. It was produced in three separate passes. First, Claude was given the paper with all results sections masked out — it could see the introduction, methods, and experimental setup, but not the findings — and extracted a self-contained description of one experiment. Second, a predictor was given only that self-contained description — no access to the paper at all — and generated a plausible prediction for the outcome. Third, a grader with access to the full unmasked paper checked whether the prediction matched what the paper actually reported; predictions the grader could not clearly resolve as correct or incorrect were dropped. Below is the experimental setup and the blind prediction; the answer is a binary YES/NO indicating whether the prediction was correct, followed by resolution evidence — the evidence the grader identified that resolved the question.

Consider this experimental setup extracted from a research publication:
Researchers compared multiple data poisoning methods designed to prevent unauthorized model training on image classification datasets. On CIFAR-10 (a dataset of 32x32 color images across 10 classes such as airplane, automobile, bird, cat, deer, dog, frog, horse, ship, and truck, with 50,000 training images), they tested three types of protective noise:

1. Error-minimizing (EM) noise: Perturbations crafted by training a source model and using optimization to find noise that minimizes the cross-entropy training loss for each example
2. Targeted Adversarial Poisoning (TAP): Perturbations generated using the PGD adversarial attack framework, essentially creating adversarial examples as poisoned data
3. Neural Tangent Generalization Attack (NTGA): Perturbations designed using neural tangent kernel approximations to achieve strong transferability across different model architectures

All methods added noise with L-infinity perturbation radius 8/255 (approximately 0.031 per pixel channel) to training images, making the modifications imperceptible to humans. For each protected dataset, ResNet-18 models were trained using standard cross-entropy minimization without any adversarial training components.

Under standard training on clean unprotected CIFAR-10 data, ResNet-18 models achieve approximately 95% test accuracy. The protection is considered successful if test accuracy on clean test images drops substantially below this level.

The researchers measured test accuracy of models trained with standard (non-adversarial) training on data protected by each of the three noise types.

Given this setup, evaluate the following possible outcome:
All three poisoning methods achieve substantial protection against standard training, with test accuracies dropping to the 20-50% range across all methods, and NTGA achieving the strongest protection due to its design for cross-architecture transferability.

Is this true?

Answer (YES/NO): NO